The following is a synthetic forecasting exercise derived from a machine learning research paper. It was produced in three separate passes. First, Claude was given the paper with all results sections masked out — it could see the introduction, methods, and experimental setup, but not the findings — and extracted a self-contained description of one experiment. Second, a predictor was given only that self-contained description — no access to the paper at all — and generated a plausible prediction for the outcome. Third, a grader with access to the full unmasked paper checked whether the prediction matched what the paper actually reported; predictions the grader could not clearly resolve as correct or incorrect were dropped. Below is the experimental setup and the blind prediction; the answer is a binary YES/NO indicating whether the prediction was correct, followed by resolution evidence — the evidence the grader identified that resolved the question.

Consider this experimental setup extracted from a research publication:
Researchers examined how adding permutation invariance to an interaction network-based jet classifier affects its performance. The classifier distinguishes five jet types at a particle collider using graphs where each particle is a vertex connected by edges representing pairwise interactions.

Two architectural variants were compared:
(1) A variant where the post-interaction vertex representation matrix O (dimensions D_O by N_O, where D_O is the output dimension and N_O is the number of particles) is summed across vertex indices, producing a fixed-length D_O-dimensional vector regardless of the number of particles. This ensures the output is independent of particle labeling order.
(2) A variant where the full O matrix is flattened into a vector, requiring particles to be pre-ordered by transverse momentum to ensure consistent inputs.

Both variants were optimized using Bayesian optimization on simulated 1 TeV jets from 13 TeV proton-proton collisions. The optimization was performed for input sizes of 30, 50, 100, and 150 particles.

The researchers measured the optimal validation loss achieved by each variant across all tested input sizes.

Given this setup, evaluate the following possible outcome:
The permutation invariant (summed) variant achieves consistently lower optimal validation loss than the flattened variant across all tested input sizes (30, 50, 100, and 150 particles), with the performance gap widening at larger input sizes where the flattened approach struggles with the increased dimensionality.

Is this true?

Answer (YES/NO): NO